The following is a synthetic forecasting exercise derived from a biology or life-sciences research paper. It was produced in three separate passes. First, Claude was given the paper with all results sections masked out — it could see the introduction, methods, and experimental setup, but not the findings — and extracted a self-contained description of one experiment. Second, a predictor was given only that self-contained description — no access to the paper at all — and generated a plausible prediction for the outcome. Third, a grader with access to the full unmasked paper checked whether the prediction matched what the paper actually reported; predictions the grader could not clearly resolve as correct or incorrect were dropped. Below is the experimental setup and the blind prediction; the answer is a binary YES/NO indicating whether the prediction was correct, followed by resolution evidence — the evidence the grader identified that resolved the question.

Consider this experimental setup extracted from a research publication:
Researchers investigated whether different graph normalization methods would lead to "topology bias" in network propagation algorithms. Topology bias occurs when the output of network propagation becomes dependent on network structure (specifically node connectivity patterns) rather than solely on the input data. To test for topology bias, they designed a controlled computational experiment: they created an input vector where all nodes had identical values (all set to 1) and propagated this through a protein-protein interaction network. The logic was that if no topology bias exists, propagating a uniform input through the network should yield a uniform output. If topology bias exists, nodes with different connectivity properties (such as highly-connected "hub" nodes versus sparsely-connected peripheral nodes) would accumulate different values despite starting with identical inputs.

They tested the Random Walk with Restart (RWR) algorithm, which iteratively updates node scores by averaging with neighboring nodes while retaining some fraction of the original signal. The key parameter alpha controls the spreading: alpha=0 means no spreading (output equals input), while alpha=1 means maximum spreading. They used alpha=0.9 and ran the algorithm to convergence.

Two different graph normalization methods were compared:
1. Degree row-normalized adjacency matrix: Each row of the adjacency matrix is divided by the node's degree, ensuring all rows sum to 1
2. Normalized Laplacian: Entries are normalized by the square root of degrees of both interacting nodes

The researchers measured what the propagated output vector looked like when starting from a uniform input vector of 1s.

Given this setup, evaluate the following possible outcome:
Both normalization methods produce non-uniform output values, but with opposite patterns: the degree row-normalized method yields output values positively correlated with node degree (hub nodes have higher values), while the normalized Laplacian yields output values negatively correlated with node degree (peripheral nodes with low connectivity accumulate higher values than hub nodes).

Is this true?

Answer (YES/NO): NO